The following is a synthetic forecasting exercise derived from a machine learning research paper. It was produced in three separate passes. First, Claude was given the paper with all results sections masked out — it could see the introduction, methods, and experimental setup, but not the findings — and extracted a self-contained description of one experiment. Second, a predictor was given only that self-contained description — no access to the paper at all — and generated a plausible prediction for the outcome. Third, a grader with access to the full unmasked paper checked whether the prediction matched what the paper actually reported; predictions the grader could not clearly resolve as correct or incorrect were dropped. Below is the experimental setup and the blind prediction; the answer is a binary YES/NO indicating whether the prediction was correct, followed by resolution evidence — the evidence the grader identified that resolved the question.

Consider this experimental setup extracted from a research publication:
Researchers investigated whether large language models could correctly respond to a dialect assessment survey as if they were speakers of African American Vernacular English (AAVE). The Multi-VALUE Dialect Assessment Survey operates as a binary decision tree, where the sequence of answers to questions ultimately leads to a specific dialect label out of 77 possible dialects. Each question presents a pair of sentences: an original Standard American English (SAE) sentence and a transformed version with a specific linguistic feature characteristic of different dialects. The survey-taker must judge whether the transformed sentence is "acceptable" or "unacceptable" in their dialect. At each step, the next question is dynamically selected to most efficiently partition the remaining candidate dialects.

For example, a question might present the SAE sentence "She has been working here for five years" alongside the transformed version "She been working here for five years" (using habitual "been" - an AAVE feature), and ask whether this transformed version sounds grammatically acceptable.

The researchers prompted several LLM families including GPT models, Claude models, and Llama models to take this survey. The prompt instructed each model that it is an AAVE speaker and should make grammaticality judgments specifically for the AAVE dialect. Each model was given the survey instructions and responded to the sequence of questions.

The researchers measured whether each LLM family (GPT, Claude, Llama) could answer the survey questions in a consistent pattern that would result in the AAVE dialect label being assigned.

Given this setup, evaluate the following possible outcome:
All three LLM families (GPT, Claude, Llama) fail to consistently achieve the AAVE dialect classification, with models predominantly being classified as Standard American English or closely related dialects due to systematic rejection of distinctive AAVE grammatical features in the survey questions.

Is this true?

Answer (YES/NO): NO